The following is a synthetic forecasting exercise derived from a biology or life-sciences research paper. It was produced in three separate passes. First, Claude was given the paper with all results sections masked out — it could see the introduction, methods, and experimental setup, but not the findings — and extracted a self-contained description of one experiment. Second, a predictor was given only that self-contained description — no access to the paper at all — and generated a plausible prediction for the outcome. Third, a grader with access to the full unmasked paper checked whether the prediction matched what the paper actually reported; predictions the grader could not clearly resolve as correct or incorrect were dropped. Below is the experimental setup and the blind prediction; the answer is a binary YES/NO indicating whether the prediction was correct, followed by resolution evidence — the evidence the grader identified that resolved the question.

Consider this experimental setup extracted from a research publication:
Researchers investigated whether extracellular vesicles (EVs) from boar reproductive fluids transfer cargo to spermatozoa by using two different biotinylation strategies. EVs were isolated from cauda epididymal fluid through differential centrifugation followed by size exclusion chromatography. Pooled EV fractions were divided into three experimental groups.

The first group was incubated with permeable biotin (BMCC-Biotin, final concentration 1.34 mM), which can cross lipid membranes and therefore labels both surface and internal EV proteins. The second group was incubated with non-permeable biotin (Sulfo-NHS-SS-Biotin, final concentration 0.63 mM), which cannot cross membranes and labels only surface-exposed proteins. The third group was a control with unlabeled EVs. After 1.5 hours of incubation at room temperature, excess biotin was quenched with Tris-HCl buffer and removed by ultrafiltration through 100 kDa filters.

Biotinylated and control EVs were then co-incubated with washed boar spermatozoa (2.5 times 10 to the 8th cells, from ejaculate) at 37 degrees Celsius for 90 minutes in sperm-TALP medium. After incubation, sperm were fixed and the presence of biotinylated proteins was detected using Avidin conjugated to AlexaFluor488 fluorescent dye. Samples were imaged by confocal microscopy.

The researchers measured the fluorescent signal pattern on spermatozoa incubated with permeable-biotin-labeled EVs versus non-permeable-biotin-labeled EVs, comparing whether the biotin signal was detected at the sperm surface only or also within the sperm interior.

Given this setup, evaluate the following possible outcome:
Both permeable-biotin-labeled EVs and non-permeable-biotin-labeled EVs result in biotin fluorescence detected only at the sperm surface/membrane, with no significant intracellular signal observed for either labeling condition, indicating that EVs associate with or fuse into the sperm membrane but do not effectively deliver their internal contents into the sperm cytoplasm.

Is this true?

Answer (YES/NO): NO